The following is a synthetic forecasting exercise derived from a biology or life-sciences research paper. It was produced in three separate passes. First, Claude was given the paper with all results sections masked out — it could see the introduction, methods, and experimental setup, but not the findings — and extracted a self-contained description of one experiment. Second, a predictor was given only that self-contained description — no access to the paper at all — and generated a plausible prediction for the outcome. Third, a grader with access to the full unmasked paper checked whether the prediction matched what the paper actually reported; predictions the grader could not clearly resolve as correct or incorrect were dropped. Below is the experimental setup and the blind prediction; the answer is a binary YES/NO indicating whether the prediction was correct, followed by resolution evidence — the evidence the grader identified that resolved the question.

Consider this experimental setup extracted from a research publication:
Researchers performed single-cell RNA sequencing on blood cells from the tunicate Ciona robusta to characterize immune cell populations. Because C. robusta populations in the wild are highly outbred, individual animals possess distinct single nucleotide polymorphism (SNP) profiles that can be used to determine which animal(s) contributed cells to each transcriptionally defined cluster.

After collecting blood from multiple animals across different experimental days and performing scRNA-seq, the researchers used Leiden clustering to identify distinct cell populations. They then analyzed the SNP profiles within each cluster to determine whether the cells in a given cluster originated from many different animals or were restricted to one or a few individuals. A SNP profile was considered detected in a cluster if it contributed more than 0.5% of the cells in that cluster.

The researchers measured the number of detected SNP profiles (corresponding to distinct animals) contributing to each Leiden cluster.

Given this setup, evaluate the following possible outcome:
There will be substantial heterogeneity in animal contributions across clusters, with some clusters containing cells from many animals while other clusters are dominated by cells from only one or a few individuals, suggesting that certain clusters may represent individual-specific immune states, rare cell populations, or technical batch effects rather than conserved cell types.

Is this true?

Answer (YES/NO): NO